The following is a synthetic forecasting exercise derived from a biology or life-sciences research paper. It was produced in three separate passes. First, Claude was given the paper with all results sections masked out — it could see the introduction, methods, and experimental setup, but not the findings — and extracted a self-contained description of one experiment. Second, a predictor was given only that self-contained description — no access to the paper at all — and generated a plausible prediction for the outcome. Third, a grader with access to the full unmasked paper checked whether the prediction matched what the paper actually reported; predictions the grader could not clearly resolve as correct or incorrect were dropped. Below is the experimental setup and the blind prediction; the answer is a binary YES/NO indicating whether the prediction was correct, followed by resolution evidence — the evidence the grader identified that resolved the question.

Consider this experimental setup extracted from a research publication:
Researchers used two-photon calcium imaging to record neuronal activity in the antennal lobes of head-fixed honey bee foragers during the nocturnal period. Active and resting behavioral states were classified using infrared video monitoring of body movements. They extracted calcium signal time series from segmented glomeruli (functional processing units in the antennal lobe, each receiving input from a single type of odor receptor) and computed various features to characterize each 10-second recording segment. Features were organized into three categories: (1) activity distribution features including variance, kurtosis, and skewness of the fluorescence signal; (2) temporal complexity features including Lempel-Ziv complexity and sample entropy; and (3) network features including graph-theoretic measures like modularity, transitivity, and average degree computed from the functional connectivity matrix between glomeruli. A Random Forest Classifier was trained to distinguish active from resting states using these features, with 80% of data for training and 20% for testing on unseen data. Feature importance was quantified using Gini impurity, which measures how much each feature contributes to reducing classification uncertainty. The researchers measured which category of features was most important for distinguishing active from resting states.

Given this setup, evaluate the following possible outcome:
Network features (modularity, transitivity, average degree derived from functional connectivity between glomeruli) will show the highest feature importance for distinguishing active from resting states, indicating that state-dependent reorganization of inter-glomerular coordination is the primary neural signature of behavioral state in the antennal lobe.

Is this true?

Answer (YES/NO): YES